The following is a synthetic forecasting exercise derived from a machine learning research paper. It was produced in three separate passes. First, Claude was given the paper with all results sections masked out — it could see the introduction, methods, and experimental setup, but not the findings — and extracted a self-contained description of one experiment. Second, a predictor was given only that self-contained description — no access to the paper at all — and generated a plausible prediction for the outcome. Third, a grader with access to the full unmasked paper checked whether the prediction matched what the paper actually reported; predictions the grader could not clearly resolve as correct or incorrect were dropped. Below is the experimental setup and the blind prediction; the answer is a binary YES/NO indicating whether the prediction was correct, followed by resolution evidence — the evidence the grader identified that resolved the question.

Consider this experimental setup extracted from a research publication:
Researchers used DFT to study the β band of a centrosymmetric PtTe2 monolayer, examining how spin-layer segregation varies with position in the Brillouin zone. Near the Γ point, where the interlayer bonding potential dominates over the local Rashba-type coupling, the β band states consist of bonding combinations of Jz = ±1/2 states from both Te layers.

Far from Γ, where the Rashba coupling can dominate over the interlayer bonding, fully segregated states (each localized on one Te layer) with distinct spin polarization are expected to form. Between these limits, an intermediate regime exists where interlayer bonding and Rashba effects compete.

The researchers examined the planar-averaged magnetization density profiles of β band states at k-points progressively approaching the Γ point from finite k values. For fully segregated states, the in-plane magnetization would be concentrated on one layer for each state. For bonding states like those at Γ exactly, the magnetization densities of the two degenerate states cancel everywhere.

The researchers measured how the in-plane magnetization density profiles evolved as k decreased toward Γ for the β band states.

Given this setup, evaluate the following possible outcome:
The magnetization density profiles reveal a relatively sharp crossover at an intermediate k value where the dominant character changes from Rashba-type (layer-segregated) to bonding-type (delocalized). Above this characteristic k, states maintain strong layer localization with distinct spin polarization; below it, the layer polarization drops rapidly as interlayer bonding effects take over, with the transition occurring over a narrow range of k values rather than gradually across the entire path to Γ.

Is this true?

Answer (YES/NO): NO